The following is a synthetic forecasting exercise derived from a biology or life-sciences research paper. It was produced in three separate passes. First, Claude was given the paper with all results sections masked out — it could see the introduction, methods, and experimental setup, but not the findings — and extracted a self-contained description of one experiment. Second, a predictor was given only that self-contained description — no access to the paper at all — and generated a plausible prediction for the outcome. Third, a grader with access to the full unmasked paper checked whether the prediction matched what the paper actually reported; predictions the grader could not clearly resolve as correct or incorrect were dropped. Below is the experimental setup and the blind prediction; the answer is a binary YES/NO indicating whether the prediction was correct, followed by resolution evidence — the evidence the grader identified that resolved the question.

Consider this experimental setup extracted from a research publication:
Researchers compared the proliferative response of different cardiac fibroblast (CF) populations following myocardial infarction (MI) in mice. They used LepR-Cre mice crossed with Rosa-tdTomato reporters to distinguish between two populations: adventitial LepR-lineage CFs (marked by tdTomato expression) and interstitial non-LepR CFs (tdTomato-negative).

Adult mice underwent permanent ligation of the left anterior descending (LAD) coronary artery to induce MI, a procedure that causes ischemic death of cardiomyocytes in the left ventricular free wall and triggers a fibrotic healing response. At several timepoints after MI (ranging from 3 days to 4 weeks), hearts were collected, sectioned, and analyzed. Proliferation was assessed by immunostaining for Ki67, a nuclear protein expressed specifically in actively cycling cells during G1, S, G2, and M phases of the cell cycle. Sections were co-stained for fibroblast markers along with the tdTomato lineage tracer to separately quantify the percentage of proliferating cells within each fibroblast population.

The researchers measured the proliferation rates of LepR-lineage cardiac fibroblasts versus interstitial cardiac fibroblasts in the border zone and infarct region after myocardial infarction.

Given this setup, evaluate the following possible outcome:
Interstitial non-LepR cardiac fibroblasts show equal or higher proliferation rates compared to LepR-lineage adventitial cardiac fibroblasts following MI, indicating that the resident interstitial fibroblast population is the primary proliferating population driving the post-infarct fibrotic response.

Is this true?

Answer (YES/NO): NO